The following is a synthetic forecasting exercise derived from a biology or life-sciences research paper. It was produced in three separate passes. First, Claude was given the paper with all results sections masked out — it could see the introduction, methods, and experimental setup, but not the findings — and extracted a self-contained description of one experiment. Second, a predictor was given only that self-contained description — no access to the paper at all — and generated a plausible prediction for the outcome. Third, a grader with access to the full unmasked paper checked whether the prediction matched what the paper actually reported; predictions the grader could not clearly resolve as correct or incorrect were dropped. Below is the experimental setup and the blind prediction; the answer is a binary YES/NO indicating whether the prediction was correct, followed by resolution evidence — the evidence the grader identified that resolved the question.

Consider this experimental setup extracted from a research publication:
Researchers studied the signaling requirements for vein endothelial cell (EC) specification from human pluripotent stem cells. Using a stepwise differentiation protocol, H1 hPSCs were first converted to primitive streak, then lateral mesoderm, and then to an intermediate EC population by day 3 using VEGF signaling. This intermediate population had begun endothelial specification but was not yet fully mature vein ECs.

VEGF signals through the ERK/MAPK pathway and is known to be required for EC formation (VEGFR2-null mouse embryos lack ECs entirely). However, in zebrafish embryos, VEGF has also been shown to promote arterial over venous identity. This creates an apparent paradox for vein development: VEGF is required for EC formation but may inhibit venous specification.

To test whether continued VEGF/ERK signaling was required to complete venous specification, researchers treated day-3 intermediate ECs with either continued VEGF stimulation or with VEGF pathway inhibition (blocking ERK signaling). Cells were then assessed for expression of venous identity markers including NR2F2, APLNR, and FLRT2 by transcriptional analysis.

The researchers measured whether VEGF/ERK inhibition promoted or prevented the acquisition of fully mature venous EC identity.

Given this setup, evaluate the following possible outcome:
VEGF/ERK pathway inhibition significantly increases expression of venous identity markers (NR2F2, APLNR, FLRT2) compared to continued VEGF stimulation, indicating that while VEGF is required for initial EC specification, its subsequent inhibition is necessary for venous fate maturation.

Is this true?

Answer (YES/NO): YES